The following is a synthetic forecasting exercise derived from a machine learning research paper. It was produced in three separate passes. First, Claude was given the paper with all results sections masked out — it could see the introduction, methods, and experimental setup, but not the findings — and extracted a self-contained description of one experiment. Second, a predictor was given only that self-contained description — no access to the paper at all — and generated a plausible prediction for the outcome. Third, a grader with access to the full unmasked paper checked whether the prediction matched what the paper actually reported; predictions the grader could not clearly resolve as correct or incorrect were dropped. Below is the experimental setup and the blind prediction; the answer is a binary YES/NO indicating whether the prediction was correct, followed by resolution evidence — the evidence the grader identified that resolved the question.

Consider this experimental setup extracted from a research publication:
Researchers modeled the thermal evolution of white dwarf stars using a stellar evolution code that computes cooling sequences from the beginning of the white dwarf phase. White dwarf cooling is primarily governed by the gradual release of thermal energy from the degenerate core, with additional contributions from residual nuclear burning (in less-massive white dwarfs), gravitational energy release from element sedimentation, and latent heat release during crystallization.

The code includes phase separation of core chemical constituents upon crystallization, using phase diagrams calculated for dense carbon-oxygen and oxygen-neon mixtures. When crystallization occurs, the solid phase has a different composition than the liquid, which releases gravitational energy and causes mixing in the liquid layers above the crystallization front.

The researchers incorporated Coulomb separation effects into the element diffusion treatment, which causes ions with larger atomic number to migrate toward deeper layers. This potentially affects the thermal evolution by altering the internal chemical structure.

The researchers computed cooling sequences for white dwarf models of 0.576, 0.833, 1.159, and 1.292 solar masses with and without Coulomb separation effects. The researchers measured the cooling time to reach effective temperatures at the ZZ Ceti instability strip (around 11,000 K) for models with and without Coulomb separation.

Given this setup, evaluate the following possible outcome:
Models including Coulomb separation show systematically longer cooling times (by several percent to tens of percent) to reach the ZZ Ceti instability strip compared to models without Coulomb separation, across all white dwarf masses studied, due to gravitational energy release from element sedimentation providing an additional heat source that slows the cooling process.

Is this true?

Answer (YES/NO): NO